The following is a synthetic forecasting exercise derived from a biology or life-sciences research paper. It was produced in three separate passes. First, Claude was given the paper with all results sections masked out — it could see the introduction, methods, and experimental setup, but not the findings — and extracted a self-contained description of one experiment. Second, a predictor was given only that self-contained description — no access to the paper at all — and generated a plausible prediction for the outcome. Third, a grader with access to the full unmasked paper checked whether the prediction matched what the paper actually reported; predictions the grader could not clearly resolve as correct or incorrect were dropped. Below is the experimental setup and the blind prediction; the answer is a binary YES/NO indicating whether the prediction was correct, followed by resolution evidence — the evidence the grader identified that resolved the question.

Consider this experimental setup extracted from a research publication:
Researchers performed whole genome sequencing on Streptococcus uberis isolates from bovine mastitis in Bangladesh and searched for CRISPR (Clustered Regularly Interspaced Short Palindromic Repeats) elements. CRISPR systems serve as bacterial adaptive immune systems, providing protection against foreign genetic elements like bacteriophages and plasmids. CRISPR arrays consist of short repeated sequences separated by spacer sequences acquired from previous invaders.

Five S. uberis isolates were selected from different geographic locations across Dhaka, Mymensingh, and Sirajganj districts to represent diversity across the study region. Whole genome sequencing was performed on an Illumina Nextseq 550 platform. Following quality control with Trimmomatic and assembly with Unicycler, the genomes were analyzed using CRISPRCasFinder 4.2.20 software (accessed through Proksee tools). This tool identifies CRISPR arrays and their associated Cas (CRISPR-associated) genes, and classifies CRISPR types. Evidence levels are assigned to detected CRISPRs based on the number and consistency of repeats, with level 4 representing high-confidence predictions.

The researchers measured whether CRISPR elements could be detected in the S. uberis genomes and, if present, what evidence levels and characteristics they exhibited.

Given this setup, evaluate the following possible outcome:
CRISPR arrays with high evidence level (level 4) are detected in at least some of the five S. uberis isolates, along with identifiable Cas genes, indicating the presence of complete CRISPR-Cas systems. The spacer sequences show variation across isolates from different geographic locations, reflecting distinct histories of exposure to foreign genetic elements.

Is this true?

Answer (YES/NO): NO